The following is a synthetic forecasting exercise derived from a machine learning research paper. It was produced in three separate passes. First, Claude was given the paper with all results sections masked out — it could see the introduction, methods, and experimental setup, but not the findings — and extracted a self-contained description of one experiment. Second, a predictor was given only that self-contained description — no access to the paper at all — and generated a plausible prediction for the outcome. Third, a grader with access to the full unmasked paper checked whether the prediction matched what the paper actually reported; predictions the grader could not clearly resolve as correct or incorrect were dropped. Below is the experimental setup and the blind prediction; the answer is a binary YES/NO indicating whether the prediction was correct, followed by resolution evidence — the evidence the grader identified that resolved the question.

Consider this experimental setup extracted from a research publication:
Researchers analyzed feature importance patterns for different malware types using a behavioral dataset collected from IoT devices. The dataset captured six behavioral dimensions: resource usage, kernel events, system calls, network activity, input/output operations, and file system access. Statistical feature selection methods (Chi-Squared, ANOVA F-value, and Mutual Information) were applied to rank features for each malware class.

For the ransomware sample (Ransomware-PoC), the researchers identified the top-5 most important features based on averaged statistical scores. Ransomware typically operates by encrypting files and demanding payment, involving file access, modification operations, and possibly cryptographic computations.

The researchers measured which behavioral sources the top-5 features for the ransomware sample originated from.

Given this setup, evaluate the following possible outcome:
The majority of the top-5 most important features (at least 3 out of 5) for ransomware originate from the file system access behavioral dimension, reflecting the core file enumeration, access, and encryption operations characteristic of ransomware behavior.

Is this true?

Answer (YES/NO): NO